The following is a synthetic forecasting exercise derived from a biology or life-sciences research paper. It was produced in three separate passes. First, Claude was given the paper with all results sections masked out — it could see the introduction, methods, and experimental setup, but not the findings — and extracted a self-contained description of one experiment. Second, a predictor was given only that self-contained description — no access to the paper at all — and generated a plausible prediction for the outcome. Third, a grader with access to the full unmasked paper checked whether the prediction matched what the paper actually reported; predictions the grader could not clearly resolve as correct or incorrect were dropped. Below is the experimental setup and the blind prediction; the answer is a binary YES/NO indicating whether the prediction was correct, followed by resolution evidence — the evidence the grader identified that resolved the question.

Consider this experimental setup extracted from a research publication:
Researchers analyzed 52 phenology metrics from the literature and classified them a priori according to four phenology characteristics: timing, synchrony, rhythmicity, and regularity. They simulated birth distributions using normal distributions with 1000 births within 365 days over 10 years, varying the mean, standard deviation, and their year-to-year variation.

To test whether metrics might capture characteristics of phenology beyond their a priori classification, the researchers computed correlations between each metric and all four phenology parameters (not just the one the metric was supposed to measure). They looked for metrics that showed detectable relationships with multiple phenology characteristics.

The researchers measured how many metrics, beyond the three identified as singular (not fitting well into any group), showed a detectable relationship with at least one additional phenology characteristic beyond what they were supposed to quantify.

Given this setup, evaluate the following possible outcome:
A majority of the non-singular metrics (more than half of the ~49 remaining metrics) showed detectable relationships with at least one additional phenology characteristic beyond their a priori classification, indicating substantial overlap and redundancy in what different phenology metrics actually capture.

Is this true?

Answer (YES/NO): NO